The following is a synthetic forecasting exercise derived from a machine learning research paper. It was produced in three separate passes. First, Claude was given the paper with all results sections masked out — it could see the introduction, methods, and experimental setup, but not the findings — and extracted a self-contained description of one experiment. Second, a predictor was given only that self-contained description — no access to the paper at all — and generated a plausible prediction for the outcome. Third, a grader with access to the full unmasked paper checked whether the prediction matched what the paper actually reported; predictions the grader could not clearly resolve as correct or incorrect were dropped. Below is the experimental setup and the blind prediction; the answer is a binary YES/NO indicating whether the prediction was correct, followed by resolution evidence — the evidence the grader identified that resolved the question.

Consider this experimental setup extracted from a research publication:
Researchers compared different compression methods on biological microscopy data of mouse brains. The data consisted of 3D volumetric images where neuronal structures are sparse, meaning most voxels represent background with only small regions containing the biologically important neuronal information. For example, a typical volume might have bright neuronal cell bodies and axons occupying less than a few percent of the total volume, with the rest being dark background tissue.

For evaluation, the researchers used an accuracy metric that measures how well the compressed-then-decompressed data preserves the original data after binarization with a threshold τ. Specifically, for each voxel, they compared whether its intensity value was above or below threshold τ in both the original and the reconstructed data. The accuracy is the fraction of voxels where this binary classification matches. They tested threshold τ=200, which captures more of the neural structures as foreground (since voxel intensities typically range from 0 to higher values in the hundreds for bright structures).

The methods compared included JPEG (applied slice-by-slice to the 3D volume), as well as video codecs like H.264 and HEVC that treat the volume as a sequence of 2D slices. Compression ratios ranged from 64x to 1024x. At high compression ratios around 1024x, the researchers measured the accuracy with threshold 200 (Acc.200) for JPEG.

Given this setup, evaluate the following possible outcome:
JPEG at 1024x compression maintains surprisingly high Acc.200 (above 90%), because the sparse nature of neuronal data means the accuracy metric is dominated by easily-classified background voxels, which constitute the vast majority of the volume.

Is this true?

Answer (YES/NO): NO